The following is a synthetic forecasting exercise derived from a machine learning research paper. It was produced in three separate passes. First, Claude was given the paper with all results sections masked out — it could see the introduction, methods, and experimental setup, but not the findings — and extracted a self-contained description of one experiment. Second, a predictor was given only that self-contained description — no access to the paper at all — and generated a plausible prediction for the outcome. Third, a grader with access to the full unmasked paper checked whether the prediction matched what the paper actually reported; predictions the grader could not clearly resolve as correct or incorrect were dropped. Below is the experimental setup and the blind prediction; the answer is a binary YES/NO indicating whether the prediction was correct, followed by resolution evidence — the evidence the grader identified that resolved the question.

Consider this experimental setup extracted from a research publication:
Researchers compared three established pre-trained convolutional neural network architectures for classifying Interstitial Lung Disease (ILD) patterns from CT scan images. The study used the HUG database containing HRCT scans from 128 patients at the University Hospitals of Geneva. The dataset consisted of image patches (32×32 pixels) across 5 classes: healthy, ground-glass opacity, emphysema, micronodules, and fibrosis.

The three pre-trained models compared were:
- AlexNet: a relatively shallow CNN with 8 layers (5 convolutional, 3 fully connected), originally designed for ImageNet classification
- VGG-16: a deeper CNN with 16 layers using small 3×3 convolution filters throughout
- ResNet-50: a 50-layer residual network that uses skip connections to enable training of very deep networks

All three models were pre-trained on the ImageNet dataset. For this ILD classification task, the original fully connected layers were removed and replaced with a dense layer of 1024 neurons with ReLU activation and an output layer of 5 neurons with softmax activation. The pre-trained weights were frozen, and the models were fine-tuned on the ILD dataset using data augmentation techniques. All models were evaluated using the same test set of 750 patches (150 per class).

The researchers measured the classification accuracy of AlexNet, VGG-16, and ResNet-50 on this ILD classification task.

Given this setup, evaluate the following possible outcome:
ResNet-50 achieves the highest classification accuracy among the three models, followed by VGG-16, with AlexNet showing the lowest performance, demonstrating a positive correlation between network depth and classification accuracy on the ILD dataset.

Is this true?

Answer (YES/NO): NO